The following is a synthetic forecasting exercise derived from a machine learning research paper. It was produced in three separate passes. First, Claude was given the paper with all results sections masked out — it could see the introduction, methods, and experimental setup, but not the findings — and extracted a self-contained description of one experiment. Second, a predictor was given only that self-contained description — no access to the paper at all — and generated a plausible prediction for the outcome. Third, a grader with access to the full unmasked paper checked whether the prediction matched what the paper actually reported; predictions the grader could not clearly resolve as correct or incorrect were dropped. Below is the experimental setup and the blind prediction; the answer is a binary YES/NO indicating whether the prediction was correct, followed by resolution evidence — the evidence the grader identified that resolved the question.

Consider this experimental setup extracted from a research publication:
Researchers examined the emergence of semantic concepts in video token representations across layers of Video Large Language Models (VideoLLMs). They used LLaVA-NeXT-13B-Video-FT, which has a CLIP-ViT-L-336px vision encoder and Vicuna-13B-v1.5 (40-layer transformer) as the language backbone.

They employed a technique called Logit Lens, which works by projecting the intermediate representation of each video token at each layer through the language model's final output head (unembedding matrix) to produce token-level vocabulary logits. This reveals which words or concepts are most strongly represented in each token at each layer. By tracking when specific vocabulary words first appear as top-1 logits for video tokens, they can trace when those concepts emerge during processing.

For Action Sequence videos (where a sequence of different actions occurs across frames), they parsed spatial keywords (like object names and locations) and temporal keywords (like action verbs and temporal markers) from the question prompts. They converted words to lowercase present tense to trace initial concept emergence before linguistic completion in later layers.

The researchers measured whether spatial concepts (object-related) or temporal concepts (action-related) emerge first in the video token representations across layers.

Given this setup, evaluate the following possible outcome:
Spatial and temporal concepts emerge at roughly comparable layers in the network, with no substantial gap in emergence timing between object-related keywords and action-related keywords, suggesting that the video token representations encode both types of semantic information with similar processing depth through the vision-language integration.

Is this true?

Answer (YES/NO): NO